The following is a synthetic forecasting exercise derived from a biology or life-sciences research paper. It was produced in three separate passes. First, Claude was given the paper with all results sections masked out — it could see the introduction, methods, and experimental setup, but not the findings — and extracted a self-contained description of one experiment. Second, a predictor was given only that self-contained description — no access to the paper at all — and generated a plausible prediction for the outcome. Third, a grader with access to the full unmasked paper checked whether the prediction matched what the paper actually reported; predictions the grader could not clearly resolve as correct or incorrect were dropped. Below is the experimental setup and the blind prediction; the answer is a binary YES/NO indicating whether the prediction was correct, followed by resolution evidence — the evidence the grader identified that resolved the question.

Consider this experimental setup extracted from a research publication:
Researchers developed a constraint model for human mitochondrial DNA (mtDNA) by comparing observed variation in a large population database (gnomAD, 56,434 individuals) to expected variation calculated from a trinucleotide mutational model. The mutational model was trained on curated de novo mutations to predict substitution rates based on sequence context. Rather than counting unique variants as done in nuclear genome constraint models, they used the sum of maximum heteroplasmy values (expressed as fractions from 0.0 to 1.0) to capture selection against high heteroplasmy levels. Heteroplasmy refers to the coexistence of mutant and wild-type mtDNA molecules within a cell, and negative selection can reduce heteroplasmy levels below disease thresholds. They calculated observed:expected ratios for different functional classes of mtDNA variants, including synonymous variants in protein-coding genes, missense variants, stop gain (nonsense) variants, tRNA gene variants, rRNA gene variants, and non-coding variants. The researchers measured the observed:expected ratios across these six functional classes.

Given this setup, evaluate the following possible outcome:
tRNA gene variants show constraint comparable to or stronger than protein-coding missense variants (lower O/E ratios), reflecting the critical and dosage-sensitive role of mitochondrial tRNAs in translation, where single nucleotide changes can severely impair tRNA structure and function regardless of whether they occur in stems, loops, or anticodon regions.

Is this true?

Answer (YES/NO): NO